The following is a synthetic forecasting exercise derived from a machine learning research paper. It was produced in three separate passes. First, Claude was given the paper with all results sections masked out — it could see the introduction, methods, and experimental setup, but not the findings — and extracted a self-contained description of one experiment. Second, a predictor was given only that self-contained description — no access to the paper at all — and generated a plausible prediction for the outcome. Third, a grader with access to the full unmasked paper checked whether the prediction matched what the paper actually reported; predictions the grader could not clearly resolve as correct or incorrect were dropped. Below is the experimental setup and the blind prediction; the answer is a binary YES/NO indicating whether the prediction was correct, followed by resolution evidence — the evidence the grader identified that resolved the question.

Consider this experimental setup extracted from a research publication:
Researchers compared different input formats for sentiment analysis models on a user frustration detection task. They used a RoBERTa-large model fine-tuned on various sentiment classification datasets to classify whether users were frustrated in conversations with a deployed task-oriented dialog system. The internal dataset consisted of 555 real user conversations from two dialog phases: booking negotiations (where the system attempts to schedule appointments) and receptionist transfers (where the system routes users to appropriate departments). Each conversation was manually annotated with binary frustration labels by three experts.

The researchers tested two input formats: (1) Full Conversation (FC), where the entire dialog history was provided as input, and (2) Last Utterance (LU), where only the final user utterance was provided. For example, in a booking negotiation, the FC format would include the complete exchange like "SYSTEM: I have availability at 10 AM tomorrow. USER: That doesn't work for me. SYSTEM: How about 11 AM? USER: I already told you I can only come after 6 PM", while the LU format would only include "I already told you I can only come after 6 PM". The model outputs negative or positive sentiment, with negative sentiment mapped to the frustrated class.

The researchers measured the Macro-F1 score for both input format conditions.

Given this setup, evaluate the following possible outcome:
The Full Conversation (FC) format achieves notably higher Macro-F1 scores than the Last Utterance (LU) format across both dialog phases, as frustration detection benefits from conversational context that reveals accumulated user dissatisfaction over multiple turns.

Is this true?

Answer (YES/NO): NO